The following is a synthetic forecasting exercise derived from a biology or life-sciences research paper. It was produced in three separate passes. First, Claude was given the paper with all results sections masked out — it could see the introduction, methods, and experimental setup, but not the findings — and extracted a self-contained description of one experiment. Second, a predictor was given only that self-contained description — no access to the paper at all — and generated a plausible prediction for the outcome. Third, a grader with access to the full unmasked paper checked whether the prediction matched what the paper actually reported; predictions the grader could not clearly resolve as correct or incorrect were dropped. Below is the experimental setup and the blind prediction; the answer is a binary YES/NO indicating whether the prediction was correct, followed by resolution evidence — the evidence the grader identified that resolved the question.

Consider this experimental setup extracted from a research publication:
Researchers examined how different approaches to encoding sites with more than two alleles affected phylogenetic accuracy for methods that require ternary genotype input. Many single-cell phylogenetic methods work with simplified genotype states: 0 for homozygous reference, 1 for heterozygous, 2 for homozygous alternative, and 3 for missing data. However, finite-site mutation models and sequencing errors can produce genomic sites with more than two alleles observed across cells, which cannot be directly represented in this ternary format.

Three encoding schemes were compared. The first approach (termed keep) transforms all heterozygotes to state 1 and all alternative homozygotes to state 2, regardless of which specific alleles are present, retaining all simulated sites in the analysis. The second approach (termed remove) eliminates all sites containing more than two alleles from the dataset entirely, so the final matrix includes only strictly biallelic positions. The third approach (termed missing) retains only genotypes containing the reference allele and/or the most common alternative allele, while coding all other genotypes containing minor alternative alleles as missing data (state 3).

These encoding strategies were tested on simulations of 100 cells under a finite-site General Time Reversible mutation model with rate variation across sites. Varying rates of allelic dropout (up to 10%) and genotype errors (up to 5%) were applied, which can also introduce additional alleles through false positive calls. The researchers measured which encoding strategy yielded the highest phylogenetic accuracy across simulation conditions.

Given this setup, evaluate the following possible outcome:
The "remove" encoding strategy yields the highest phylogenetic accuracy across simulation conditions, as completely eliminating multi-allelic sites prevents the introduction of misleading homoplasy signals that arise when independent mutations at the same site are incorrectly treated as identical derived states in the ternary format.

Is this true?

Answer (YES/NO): NO